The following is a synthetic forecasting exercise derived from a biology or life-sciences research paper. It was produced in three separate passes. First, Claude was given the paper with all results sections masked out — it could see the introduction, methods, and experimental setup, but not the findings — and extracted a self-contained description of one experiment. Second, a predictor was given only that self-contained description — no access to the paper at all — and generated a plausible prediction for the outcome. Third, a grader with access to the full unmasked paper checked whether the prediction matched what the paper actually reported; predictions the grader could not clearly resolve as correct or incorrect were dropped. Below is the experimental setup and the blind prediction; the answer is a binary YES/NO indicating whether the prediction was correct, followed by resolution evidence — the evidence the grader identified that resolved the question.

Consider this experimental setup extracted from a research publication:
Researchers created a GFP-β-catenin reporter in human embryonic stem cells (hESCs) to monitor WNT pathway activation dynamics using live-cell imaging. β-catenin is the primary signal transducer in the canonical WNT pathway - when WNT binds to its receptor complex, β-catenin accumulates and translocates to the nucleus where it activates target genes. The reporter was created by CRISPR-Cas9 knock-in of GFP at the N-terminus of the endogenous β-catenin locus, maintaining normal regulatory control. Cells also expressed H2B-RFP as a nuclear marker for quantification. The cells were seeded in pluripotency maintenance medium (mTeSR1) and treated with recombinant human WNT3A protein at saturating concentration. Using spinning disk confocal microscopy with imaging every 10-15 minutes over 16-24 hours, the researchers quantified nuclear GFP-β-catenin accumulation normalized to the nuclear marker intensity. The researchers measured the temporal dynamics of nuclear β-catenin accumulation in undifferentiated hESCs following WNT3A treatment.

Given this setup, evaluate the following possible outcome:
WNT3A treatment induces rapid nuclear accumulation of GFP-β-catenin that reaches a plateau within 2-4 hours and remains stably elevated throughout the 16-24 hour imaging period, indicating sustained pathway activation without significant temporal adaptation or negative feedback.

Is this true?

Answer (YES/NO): NO